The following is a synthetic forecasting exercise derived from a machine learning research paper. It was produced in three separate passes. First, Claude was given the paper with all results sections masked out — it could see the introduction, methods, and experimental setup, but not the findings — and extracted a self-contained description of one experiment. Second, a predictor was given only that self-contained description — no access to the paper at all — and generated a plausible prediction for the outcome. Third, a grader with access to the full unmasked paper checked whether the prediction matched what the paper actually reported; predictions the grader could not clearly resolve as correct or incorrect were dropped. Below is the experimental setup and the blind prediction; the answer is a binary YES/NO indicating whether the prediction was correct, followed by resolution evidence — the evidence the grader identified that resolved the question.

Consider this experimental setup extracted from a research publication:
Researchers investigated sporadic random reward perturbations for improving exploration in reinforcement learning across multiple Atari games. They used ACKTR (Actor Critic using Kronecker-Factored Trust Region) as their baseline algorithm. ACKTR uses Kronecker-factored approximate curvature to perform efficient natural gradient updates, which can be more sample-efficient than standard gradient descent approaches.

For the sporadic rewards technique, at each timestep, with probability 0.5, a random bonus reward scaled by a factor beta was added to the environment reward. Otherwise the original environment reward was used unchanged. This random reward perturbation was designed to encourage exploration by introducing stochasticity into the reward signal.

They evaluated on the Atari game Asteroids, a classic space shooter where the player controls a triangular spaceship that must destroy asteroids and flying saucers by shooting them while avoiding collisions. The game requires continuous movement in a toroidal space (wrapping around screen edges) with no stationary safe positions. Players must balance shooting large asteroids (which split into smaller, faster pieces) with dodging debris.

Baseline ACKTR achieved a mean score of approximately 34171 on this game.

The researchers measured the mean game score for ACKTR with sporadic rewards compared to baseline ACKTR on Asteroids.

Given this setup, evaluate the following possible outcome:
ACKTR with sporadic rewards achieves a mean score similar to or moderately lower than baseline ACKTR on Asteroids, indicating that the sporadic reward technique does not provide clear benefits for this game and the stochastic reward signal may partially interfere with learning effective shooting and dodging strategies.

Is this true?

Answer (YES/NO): NO